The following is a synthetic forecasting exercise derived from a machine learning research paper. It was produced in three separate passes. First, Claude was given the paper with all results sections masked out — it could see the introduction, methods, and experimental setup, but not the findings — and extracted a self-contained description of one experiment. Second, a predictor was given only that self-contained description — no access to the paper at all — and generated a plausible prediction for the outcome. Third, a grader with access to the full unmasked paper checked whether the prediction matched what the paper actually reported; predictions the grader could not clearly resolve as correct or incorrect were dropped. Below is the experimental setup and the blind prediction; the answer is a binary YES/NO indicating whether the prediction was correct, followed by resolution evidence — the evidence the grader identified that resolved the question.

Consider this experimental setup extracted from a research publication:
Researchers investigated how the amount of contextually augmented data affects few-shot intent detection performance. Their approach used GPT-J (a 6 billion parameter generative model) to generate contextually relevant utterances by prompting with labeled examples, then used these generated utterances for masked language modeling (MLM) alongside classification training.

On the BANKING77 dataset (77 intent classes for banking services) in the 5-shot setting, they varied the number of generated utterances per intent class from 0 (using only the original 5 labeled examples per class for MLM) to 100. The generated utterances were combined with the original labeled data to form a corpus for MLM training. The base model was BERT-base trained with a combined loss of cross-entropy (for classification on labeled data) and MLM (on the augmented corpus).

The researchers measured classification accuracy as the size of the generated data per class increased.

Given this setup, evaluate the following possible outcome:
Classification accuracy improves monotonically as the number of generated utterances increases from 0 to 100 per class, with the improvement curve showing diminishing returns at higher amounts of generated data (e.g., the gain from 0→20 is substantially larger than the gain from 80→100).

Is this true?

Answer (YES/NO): NO